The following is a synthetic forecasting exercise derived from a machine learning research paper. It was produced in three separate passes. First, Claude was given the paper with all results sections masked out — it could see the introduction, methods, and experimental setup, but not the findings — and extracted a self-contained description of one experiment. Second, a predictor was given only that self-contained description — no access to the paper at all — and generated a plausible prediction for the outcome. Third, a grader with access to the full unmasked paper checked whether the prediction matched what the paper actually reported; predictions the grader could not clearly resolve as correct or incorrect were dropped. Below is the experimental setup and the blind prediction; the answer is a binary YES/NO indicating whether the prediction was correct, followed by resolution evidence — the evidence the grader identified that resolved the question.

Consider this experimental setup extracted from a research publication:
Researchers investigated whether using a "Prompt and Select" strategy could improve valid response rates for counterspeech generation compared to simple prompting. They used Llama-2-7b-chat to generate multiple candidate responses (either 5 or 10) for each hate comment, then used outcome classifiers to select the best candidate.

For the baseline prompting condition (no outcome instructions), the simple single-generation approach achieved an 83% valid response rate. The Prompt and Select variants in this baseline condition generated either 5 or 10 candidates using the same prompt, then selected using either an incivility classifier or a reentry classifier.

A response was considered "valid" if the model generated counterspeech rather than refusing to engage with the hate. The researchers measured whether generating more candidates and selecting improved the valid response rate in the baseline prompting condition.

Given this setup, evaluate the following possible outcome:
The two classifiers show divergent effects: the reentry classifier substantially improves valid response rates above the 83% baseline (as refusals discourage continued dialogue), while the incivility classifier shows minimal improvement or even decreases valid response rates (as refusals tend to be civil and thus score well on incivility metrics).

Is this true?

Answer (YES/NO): NO